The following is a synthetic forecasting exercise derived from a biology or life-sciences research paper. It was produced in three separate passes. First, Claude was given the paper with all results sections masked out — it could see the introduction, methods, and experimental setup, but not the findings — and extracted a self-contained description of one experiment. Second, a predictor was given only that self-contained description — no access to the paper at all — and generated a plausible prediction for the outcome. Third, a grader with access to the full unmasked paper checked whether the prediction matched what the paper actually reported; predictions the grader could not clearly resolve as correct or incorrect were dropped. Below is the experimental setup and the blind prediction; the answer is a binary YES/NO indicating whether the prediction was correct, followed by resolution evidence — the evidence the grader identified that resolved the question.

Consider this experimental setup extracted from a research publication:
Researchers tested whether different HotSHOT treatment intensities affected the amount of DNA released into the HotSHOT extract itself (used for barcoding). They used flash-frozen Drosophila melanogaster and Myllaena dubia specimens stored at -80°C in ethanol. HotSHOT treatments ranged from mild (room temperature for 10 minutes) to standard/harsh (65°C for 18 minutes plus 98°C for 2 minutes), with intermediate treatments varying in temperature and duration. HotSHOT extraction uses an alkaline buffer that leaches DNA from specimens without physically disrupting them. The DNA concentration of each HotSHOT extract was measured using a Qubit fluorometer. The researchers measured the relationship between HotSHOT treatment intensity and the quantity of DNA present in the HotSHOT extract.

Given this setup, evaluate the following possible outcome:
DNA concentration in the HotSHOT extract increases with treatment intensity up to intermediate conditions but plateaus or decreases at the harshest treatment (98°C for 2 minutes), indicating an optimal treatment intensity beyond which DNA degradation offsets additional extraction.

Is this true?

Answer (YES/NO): NO